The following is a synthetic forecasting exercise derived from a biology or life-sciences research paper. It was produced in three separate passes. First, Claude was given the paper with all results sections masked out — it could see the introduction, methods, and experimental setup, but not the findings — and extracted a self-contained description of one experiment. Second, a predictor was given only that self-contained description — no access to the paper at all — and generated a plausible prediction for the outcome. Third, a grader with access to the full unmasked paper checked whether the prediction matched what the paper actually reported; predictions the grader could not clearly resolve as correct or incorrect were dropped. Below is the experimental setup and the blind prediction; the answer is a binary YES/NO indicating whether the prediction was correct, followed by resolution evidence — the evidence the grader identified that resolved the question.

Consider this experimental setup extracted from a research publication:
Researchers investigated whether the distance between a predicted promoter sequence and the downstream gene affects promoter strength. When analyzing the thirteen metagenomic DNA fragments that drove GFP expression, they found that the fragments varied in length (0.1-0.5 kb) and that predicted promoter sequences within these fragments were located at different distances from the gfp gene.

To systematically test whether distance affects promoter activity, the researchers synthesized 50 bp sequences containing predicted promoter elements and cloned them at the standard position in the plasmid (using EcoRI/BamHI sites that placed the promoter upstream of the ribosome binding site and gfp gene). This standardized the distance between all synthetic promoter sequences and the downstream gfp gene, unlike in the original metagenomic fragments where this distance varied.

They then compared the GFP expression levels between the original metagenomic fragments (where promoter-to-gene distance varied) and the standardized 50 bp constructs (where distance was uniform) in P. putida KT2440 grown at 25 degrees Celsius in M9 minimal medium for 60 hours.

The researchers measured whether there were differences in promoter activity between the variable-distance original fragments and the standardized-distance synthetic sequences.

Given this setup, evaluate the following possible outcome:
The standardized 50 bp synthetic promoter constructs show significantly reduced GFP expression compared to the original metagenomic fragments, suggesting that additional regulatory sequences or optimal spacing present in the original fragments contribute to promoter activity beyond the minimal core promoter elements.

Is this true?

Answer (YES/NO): NO